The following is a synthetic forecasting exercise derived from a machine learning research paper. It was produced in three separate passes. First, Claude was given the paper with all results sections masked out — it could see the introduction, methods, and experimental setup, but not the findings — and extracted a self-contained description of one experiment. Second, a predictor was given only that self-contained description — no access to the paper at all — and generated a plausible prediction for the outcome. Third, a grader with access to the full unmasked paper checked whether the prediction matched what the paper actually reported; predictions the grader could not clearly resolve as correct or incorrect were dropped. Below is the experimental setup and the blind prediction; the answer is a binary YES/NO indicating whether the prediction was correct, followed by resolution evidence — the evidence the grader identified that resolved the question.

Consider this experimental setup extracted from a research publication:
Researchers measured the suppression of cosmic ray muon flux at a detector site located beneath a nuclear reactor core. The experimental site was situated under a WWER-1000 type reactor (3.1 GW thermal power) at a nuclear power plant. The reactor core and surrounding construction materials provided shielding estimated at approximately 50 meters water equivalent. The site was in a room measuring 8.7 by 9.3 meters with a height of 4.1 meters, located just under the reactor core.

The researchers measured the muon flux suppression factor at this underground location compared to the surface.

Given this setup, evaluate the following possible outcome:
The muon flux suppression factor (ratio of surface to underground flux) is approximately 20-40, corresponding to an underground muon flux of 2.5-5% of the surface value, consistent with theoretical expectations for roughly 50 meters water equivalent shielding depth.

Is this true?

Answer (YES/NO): NO